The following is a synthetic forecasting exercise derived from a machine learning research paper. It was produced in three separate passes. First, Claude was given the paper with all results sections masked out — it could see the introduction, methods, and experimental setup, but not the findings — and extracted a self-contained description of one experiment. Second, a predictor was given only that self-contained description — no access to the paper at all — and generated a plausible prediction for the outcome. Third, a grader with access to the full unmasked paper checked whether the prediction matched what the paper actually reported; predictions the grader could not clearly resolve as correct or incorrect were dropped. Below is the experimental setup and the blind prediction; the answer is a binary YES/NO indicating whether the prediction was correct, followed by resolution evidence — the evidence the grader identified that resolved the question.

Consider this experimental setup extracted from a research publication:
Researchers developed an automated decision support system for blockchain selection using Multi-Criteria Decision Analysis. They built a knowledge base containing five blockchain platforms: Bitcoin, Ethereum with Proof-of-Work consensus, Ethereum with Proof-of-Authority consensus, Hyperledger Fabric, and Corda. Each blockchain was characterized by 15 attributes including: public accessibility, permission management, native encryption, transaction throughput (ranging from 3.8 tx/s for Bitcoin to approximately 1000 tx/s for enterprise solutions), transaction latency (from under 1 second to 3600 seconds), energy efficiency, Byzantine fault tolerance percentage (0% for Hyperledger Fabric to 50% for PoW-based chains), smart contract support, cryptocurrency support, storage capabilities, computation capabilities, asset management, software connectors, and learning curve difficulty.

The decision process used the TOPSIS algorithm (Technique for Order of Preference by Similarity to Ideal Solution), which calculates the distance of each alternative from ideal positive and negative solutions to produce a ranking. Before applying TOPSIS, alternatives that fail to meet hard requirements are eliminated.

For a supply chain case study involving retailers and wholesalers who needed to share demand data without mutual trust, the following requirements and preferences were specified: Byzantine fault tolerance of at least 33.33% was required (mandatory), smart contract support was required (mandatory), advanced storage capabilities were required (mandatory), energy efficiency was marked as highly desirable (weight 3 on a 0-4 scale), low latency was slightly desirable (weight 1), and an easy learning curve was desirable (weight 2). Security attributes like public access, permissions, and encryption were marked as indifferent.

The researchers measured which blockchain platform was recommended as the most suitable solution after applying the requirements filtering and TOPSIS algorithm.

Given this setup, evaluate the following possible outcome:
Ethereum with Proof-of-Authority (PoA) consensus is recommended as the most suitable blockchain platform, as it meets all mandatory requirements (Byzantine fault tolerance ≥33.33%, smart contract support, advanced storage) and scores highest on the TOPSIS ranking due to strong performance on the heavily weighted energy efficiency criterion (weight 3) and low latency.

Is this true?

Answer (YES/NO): YES